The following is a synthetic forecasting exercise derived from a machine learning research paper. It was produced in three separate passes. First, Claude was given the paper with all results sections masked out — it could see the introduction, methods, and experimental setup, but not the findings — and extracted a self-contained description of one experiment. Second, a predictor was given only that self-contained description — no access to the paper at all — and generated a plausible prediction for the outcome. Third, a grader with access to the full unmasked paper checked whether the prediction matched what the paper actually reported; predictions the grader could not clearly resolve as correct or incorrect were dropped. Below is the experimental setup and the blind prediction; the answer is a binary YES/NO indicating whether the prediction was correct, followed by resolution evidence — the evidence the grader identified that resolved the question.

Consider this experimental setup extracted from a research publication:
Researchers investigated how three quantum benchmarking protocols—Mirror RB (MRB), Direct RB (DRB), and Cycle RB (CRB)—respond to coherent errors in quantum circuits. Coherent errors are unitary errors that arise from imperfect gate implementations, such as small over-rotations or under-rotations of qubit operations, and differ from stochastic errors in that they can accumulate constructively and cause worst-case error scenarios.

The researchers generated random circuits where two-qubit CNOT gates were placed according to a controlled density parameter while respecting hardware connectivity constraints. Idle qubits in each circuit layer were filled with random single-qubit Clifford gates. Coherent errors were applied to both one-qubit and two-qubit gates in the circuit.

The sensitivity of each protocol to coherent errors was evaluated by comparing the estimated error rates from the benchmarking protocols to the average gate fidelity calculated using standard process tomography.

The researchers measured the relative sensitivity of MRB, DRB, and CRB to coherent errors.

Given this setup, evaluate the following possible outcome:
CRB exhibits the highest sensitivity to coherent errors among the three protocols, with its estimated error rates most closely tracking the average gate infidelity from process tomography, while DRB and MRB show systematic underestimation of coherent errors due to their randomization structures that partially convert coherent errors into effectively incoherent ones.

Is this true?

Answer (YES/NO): NO